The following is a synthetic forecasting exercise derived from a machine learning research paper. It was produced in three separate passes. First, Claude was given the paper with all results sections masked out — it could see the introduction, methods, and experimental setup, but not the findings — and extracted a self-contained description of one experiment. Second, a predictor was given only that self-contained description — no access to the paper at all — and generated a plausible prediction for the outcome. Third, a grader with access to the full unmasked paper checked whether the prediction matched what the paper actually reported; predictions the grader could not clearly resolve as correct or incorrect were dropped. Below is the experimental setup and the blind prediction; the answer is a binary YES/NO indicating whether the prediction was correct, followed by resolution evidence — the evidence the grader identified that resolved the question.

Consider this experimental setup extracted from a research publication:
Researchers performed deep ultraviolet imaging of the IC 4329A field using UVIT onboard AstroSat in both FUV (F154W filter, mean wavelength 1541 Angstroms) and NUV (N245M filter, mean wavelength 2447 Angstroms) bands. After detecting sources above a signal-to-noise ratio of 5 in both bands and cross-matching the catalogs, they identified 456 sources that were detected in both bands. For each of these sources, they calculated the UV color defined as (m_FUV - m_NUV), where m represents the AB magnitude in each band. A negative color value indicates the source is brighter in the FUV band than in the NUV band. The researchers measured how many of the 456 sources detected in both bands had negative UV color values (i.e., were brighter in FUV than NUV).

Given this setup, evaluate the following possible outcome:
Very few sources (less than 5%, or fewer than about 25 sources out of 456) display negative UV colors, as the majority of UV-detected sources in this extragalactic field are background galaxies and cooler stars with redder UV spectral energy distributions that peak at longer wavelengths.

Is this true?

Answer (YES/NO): YES